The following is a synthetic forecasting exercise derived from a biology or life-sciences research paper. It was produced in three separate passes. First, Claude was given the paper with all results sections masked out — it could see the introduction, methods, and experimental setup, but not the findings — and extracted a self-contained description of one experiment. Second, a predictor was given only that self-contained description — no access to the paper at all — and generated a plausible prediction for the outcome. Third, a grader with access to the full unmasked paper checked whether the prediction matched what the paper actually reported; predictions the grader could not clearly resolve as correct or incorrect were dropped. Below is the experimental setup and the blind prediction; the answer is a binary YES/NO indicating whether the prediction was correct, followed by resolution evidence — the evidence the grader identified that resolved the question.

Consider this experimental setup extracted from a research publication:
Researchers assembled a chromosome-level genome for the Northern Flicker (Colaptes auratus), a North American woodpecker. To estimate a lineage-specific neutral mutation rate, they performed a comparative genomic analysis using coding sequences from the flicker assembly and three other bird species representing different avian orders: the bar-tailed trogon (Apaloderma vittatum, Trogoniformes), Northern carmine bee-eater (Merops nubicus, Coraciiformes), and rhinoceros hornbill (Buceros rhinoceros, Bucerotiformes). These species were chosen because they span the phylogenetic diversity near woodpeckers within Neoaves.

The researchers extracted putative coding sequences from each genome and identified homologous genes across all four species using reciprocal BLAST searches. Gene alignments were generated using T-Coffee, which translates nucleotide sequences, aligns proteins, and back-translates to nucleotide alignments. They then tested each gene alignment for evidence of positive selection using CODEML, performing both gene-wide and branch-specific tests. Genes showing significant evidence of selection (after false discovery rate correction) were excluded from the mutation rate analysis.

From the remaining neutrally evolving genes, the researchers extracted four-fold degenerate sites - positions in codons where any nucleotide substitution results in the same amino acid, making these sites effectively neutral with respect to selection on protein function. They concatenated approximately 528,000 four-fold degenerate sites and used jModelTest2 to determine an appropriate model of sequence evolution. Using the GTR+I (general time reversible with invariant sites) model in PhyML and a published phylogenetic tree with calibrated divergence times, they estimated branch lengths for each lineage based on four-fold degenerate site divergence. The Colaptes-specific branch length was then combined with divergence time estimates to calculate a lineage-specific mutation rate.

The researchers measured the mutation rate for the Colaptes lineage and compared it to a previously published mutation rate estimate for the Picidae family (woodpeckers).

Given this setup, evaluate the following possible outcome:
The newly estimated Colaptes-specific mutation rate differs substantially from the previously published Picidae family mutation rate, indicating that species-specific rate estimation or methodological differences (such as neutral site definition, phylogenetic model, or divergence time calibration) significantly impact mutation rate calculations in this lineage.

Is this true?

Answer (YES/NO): YES